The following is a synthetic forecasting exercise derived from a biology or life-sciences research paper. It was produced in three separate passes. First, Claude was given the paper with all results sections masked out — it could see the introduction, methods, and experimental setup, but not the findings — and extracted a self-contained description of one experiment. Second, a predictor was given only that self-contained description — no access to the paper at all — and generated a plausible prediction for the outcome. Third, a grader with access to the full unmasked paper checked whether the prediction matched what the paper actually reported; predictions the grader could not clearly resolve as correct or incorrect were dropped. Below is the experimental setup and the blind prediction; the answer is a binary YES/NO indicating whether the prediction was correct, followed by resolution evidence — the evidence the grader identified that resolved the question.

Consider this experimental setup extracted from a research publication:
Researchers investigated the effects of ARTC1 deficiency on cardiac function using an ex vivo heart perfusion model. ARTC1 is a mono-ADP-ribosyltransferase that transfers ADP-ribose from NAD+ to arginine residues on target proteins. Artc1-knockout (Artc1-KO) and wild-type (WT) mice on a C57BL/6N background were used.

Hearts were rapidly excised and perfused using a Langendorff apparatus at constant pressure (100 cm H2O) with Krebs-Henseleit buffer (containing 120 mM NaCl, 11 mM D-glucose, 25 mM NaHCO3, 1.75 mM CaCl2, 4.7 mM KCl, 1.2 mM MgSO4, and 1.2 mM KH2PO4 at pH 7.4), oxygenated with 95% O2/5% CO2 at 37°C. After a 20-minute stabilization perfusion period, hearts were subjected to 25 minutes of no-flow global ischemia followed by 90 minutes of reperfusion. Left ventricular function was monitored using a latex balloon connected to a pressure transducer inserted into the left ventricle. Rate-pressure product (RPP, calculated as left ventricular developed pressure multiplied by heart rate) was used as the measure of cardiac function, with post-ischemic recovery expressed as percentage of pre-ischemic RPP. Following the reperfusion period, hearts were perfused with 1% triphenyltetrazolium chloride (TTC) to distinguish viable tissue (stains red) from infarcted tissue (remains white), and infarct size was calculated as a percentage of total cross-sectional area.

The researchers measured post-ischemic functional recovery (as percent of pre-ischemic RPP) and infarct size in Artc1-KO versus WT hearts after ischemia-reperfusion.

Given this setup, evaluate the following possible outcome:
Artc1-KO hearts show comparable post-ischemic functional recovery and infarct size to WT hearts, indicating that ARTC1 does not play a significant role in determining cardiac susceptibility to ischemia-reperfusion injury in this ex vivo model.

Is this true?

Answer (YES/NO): NO